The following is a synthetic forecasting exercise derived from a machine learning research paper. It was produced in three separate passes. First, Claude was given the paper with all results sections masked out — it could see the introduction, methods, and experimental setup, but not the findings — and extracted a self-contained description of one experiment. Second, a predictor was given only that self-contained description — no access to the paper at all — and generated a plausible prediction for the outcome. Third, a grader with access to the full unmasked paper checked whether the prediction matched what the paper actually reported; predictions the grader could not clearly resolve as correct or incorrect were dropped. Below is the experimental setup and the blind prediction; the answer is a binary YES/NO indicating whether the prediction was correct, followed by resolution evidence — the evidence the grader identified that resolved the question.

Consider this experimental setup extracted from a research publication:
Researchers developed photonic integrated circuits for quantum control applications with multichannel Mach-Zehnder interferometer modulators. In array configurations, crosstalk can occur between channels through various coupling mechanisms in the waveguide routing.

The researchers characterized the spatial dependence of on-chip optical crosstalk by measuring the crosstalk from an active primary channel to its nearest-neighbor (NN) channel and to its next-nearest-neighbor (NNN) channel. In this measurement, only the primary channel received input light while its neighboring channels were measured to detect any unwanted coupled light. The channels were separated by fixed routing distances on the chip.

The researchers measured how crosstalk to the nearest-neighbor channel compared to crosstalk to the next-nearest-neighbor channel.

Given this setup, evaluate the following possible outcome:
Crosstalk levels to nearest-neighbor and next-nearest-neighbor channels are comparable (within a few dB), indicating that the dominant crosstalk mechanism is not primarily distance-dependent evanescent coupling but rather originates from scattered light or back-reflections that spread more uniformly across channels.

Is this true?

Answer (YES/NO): NO